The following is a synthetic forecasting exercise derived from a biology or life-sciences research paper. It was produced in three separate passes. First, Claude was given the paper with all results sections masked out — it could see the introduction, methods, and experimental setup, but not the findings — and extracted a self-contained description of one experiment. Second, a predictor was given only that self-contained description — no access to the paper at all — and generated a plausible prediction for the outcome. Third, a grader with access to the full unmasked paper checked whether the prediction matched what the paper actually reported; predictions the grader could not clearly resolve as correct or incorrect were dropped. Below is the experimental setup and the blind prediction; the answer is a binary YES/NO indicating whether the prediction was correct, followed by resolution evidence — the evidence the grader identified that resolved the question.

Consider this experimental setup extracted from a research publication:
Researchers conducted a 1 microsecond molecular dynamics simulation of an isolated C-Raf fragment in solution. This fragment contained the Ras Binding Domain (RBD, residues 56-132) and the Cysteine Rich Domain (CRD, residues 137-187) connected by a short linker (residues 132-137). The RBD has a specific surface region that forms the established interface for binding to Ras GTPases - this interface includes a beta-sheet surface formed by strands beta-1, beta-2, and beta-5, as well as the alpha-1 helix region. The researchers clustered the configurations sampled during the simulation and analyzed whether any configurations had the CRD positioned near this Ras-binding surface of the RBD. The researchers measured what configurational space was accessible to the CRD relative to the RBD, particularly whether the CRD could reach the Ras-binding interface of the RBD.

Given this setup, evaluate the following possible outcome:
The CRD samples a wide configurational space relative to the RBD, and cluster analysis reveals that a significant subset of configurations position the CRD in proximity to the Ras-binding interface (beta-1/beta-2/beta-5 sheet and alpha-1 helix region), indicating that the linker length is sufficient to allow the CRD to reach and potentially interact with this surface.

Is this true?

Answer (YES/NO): NO